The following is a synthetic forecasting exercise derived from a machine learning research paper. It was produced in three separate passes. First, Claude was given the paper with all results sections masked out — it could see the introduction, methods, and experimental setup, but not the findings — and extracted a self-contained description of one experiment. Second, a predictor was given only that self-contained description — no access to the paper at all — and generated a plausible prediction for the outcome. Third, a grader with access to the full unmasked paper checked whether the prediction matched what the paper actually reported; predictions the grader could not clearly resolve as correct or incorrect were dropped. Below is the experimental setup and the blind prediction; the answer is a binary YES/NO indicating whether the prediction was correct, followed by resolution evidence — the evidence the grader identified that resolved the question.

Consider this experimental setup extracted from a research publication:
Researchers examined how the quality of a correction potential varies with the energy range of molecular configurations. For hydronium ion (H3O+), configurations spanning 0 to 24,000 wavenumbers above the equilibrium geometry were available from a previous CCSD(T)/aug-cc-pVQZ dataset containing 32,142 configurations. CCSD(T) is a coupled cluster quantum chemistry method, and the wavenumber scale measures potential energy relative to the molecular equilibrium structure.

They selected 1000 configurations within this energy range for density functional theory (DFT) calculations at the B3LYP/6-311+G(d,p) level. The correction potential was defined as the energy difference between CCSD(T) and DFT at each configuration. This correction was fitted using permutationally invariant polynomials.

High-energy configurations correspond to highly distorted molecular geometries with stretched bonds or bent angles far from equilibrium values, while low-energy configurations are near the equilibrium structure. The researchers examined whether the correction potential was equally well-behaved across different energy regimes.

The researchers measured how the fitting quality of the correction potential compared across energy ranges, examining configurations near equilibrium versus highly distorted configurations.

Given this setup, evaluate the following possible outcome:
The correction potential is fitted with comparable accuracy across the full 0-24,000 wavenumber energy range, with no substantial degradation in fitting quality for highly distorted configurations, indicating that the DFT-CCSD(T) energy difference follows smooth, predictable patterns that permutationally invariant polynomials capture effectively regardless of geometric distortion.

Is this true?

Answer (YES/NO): NO